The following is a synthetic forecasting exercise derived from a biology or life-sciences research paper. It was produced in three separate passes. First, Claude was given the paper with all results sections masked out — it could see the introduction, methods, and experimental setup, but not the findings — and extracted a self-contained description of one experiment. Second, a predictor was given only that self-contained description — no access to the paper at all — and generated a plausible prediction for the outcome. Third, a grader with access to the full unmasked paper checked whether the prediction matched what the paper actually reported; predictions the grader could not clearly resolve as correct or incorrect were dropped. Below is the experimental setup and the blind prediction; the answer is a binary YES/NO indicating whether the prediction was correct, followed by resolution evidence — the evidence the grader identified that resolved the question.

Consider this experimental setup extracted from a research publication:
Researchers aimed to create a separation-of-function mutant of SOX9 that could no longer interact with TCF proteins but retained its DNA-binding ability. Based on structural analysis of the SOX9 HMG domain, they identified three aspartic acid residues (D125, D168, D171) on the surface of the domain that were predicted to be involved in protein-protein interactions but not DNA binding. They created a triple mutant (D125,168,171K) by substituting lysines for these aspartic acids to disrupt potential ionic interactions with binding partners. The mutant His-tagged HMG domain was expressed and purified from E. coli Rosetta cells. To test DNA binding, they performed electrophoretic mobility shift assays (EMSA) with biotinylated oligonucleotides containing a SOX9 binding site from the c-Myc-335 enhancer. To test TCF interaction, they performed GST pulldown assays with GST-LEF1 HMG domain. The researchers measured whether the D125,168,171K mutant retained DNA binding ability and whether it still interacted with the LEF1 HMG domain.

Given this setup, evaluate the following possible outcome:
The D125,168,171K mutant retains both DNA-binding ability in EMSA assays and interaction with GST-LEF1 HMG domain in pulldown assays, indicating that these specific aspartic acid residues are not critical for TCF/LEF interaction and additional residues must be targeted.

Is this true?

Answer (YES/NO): NO